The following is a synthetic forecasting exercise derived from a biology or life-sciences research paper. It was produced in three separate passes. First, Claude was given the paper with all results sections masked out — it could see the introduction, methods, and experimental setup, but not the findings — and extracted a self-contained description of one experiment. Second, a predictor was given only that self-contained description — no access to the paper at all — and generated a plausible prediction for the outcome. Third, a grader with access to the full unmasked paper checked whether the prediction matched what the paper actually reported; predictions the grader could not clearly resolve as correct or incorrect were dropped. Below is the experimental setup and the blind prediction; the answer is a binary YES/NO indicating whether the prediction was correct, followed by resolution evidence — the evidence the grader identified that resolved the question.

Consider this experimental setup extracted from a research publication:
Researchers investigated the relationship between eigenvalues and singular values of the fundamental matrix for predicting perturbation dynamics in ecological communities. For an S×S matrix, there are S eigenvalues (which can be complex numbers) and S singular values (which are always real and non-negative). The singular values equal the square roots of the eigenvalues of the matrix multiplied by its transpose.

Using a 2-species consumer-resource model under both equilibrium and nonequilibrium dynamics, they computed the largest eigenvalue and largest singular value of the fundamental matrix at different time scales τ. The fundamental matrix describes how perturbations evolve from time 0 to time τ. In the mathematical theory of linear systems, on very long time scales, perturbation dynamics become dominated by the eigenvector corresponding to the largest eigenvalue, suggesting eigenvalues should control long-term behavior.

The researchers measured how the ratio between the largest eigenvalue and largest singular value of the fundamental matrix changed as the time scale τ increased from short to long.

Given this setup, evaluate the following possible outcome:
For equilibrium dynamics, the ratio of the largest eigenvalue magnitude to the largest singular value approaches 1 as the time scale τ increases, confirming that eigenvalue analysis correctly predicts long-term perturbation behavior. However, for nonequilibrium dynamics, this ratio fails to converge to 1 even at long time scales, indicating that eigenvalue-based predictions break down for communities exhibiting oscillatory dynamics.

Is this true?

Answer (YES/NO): NO